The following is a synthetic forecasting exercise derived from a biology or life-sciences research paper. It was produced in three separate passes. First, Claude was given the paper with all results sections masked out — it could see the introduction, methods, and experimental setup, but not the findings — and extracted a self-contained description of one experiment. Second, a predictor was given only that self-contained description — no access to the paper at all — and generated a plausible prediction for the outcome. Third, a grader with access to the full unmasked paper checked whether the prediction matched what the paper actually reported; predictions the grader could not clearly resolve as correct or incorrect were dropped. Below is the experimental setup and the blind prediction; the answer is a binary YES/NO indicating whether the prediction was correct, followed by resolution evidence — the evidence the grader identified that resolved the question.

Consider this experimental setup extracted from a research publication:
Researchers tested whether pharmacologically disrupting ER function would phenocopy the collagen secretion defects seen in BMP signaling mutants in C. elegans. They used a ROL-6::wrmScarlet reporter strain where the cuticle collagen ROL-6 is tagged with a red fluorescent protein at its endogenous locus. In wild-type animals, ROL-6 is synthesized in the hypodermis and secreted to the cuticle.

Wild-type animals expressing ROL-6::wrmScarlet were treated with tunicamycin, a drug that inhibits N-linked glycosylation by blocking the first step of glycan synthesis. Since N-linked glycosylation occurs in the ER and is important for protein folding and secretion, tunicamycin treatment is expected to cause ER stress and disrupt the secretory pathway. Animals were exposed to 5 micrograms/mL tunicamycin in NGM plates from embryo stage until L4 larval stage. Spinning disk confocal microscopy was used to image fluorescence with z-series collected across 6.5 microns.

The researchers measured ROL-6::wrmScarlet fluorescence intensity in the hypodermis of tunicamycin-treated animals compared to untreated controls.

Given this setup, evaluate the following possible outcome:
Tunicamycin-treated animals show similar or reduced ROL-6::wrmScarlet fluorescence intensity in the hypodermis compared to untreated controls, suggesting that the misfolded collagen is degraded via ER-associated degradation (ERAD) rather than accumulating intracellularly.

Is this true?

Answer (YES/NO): NO